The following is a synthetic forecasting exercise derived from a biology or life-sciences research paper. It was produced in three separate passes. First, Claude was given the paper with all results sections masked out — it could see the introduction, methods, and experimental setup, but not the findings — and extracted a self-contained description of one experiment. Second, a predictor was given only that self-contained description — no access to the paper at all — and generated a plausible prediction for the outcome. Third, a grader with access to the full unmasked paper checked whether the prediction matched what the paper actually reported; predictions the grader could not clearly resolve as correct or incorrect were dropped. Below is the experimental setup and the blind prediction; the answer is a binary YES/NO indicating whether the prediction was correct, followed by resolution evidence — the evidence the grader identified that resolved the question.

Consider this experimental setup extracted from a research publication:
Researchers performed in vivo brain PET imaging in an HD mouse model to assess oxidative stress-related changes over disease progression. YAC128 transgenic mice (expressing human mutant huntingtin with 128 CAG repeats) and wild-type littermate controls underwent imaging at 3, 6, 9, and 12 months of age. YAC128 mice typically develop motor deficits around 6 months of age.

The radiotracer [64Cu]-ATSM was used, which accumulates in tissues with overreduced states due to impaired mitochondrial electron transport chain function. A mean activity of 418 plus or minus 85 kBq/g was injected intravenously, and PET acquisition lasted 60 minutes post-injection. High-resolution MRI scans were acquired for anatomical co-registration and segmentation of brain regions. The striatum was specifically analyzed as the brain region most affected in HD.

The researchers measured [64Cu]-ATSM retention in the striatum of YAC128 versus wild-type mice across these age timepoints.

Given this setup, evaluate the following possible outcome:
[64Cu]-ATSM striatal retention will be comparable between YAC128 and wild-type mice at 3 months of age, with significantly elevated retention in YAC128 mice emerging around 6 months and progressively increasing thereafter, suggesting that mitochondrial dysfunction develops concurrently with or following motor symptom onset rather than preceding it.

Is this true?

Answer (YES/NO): NO